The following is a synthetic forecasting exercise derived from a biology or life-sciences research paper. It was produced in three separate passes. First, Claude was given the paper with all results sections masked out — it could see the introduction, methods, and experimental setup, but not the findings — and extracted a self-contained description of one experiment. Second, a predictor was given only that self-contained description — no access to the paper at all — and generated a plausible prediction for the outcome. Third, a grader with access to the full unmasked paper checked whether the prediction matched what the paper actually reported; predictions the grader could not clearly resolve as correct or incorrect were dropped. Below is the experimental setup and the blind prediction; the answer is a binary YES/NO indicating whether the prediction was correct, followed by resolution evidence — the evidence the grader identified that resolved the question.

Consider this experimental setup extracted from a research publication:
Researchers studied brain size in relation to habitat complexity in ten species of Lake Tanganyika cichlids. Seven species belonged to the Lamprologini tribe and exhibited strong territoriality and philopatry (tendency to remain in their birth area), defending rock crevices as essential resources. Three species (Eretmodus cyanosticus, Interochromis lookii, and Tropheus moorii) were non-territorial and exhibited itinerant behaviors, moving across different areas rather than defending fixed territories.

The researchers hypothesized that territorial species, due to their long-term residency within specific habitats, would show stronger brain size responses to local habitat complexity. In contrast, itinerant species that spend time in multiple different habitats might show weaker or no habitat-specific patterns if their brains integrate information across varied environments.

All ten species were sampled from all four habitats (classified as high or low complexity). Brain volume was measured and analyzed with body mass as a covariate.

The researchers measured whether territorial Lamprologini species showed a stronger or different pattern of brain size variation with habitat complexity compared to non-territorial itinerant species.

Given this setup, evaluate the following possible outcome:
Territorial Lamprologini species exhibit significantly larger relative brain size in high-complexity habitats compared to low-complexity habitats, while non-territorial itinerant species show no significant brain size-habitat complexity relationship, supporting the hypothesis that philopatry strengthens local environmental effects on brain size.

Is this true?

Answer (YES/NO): NO